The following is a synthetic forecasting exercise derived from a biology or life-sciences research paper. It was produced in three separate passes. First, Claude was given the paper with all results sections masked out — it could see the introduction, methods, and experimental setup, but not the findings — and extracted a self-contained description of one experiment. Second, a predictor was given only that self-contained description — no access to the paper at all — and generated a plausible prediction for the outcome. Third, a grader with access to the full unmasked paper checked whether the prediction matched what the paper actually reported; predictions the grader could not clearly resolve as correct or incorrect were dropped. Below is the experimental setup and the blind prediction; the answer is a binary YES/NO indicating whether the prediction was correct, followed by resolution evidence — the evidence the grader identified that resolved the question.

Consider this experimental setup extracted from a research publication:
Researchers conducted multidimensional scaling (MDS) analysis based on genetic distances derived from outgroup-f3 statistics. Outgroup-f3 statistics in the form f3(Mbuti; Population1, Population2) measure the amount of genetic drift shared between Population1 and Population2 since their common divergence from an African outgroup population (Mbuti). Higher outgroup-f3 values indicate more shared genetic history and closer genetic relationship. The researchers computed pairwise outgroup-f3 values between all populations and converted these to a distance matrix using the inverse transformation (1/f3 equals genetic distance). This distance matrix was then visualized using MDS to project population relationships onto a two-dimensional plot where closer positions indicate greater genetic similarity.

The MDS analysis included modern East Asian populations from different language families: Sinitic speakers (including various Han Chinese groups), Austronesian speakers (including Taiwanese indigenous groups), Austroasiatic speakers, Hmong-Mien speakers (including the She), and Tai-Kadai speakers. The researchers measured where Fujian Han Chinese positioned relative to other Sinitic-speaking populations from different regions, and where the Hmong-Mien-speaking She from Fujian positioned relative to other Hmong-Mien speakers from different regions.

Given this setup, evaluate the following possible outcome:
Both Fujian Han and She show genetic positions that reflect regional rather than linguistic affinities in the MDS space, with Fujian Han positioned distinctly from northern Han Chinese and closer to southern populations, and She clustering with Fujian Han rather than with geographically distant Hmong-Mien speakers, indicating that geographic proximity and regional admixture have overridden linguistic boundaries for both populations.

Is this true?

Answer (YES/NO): NO